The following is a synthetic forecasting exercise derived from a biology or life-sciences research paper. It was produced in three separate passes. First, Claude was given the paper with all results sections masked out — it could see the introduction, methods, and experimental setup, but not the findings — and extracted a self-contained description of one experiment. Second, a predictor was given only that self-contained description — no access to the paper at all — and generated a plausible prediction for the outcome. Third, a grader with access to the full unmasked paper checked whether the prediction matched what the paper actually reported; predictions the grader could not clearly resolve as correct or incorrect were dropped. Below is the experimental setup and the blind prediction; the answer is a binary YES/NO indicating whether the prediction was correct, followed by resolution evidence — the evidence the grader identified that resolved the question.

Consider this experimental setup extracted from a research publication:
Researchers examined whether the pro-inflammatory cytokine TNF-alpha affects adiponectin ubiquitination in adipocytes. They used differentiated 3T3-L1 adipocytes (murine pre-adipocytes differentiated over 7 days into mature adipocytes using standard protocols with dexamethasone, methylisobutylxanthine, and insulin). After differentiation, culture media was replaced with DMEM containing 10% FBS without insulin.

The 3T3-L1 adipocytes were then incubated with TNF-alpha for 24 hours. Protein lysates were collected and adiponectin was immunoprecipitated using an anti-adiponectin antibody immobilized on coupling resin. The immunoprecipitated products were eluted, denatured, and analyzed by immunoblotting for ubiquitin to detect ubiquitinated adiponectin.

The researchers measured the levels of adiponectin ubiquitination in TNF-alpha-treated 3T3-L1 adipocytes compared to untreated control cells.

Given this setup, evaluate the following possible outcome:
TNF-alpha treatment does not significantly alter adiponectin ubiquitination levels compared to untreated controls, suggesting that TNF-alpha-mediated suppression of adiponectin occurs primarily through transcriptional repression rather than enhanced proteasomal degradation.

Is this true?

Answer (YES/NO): NO